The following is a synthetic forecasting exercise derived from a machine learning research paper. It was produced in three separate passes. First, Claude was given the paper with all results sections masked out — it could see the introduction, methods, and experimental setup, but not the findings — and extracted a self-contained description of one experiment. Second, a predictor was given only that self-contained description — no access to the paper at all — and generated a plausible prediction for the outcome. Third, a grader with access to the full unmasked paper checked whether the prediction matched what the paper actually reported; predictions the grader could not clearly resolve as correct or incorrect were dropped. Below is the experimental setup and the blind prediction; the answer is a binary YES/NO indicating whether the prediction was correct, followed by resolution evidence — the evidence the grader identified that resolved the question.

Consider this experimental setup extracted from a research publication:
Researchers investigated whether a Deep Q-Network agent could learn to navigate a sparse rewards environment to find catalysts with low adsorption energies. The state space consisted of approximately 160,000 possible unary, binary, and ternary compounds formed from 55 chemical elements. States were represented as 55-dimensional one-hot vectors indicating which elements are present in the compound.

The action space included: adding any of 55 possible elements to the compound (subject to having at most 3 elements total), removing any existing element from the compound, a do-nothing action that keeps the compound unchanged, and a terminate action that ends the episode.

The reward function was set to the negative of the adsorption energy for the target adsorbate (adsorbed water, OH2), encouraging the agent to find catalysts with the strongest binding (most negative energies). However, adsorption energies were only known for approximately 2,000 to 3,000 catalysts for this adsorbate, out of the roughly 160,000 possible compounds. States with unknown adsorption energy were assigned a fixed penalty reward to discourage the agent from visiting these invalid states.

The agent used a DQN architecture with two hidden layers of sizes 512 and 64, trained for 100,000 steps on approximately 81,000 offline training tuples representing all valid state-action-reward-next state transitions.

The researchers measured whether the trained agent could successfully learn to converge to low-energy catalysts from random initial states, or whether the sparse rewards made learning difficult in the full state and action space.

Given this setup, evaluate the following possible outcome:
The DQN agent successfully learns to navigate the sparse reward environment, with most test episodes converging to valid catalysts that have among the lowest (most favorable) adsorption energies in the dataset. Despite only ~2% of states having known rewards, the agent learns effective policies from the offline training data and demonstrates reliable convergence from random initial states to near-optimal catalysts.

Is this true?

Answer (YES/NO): NO